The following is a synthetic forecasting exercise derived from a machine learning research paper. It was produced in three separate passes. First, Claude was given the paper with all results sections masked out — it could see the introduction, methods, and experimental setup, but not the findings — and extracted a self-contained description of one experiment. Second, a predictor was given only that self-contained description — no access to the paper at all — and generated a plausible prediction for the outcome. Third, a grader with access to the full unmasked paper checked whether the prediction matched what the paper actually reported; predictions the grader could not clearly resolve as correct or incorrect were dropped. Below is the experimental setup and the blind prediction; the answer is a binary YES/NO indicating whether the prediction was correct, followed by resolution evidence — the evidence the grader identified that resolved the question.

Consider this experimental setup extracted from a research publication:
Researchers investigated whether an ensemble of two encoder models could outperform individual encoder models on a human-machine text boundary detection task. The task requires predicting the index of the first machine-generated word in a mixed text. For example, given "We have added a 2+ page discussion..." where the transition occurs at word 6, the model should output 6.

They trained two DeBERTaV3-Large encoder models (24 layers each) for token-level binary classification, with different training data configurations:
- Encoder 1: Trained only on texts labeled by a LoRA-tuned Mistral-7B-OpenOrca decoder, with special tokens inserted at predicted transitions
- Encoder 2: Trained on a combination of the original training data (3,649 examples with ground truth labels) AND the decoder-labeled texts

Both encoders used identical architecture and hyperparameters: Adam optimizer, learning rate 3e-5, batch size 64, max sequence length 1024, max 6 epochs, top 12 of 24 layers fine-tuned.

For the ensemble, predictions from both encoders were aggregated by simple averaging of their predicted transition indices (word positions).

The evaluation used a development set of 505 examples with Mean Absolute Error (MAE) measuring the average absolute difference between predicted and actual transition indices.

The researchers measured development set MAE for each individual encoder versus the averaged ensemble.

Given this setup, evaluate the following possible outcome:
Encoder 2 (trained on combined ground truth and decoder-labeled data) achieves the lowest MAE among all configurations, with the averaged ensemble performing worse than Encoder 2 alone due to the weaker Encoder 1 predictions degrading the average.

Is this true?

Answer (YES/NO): NO